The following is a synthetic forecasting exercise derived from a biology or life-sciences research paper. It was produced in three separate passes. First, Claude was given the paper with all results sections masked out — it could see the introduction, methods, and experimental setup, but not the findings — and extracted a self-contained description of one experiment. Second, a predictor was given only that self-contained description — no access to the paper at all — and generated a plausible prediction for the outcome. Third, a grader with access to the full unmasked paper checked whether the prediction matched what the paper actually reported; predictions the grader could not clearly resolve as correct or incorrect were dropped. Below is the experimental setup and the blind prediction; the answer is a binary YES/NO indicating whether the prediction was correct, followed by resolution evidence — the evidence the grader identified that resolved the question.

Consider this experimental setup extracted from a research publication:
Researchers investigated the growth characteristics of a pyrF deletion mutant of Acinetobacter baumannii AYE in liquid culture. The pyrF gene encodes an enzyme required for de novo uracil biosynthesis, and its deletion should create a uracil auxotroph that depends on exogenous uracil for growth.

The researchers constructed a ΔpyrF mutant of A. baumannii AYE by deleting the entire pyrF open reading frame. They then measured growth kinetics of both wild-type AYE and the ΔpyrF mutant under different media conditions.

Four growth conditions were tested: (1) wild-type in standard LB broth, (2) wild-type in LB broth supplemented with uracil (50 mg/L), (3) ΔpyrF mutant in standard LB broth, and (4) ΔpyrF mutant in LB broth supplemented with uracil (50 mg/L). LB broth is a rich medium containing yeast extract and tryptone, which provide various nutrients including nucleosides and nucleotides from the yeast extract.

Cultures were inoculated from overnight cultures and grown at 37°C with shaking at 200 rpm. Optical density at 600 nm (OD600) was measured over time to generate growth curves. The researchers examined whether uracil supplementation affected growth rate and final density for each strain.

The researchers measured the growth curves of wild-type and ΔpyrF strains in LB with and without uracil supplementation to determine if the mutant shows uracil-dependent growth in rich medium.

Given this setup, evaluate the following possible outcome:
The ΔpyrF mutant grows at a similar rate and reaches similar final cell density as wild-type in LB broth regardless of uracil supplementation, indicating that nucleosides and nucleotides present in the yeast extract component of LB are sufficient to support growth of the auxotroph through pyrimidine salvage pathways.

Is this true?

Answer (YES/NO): NO